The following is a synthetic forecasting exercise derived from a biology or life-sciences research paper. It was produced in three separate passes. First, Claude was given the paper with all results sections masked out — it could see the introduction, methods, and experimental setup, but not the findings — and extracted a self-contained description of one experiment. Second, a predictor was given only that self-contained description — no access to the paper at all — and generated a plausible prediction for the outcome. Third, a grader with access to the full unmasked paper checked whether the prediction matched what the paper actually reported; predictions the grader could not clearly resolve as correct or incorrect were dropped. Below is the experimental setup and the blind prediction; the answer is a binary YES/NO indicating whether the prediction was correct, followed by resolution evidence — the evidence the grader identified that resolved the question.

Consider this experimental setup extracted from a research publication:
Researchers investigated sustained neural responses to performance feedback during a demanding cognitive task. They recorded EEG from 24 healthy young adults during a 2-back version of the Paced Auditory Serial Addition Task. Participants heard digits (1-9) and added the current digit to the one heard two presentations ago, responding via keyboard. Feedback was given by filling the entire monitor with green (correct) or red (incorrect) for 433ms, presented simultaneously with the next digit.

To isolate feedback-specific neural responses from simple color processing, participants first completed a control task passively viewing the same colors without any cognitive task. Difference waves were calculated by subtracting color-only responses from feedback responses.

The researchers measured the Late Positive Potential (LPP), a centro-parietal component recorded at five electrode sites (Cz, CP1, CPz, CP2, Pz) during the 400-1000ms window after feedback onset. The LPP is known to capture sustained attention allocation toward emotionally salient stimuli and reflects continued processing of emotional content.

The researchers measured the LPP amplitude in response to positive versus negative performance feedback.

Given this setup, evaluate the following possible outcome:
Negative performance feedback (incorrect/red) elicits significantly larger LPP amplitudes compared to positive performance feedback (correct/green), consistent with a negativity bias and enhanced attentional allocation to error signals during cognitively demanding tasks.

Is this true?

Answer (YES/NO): YES